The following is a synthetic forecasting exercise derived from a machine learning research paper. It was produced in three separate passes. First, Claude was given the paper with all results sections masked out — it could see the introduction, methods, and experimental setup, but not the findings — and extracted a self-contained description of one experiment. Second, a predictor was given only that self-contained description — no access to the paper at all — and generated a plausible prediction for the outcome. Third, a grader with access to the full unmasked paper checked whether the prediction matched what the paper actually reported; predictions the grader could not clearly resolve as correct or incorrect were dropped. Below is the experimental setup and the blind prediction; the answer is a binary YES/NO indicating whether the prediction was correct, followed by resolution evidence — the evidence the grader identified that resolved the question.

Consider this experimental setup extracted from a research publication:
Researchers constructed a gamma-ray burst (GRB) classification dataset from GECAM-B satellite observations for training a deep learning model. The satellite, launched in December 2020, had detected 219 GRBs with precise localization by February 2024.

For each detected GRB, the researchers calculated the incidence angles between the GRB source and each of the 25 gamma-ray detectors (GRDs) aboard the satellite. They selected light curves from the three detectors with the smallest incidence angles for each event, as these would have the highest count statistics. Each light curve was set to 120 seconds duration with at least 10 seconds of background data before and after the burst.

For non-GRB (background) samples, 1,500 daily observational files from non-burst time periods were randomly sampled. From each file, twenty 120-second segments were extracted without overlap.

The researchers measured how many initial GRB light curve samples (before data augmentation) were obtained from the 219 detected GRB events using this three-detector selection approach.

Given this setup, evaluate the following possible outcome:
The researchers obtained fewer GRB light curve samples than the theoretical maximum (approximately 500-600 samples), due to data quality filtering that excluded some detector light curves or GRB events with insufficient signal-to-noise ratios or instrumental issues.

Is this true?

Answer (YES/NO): NO